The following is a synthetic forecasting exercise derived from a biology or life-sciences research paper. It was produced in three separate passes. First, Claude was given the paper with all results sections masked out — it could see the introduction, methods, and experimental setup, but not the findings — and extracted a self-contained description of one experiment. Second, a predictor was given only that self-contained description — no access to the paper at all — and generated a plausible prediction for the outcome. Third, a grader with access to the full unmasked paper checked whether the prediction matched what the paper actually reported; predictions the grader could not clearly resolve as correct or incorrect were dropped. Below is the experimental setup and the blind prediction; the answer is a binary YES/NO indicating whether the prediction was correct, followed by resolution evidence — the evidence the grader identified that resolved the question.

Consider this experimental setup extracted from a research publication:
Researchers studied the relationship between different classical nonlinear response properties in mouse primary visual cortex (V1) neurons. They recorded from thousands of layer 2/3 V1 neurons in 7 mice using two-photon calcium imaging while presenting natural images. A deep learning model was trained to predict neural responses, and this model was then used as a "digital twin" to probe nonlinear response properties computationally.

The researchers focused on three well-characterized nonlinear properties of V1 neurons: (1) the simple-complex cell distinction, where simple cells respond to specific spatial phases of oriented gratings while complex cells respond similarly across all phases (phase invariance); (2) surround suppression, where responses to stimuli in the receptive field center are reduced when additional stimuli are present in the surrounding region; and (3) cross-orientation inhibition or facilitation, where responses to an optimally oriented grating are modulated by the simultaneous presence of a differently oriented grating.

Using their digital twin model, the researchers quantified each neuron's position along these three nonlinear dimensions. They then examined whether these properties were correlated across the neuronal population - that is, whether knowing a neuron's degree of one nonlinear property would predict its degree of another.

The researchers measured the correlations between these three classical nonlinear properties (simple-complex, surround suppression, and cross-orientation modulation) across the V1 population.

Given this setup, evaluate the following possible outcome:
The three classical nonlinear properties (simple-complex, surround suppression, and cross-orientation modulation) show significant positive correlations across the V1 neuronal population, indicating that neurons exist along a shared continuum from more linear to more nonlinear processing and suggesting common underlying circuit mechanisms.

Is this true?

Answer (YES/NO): NO